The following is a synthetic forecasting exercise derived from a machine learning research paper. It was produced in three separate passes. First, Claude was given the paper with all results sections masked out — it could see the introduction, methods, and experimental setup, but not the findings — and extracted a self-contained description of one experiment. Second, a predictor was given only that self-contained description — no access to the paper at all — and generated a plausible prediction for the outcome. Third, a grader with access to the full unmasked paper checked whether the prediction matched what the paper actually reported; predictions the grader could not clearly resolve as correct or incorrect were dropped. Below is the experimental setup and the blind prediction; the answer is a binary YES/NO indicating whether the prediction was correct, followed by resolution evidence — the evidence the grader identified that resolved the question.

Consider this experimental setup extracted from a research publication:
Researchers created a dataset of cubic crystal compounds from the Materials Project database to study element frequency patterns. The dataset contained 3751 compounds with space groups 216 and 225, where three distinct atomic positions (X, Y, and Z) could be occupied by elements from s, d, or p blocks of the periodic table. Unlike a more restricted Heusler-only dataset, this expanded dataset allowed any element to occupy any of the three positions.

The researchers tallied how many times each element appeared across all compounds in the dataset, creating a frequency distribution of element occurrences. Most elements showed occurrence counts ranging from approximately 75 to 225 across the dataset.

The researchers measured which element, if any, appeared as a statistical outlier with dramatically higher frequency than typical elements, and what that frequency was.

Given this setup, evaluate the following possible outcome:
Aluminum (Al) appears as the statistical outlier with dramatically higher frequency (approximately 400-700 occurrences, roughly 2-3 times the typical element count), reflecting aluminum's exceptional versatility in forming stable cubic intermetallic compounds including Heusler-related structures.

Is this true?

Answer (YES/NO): NO